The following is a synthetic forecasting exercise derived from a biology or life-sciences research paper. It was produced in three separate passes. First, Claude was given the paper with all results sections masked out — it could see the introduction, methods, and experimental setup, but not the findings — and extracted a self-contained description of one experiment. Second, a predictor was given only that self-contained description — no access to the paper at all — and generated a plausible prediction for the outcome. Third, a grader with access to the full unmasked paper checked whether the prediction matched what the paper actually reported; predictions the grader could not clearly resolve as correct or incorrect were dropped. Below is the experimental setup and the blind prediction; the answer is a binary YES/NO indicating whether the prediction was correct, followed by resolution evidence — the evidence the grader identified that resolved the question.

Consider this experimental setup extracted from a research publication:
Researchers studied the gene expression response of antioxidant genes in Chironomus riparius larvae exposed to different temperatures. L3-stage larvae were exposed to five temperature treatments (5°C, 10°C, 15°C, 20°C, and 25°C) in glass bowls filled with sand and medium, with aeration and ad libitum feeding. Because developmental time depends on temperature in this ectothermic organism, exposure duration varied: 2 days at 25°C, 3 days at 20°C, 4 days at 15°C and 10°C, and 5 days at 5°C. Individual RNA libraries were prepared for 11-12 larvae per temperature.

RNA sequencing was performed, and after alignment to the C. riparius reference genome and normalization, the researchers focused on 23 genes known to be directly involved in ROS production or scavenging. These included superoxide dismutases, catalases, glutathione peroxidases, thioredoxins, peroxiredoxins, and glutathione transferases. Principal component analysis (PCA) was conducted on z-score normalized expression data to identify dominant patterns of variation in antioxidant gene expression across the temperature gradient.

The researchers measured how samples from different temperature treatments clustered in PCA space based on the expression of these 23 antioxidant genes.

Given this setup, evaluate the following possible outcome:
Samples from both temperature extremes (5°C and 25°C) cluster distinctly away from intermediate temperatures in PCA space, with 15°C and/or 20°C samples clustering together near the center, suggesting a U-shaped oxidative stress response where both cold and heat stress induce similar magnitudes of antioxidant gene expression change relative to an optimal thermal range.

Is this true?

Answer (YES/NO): NO